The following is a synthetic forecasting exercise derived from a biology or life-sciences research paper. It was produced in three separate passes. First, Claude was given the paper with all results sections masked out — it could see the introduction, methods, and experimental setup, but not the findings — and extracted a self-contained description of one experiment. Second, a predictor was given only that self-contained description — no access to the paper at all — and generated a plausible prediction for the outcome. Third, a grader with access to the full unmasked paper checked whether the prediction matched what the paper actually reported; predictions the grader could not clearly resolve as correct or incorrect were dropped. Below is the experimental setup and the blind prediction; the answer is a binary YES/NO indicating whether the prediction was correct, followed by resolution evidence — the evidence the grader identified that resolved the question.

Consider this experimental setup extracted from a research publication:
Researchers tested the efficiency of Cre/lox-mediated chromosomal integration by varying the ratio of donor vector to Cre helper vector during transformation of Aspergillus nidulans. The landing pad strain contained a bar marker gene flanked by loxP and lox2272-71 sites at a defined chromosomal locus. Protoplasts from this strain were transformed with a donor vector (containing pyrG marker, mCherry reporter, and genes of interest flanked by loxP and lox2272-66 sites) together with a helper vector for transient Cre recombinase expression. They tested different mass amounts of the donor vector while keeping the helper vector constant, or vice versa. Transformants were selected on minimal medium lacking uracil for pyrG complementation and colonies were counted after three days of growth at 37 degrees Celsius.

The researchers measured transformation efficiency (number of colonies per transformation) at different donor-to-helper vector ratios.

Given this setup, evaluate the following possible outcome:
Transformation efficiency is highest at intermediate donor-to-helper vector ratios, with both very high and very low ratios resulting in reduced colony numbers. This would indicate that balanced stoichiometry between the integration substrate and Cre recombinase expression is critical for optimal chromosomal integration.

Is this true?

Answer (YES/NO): NO